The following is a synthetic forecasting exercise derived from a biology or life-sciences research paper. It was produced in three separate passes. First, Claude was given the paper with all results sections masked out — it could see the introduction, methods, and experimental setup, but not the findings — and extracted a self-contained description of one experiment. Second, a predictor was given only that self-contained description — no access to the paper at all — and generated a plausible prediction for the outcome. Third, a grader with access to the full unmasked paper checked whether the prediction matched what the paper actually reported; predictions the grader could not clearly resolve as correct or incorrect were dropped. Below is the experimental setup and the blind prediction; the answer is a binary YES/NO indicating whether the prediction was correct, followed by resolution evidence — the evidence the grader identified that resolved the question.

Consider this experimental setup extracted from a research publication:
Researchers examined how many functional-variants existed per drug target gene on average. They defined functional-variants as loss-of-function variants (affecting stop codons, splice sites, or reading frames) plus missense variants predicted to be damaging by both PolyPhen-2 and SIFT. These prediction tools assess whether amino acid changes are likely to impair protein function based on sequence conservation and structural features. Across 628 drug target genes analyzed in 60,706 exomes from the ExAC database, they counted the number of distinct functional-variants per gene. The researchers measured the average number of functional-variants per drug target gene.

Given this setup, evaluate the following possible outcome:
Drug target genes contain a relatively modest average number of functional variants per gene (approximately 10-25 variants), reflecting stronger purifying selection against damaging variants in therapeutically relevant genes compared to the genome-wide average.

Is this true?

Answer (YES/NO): NO